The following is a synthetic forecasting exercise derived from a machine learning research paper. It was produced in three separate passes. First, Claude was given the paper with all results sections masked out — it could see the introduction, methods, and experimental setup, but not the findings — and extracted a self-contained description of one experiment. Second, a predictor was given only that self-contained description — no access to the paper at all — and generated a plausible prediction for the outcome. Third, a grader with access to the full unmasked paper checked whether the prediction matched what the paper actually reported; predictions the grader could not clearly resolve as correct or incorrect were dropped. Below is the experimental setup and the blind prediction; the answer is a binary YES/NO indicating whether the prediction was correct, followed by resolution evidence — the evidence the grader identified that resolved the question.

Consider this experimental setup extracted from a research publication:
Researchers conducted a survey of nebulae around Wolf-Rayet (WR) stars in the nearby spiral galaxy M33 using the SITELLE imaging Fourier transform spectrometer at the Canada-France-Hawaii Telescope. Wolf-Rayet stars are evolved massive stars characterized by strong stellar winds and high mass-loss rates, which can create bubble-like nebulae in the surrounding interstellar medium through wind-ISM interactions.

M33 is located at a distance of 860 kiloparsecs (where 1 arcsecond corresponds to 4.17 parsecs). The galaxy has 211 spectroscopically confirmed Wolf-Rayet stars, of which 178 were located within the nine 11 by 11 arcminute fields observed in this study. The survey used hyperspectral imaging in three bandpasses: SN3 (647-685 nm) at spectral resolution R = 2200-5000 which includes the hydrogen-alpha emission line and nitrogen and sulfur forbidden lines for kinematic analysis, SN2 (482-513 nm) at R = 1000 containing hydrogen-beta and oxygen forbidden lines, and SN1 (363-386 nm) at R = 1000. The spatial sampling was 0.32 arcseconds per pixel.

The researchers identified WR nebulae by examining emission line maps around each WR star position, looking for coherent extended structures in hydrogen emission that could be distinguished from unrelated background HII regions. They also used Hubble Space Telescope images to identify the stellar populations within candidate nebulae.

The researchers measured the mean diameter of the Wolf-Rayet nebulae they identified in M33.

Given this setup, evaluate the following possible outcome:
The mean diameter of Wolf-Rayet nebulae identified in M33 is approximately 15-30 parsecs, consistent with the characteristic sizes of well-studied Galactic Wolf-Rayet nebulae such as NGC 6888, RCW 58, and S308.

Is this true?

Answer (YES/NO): YES